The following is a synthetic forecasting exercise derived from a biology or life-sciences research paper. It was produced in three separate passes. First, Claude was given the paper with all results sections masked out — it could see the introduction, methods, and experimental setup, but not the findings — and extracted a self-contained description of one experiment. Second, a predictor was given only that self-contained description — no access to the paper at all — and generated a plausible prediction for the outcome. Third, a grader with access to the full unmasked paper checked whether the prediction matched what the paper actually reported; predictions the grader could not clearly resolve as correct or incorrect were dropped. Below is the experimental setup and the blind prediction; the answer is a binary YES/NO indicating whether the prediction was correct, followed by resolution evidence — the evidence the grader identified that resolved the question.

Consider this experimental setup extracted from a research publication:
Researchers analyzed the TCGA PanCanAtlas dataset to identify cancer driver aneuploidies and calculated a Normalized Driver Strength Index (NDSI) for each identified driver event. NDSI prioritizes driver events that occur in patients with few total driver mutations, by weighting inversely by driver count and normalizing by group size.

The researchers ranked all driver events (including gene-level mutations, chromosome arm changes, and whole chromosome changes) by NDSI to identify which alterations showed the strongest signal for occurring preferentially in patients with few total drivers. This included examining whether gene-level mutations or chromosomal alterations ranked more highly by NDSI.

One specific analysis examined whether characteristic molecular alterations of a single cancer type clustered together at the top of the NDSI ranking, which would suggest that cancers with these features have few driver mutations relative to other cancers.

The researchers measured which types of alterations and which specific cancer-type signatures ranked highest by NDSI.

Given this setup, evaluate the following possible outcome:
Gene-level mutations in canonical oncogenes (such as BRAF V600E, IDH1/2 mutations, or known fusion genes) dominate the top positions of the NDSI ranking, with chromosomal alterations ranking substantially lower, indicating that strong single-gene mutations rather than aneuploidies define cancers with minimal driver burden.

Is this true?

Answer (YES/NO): NO